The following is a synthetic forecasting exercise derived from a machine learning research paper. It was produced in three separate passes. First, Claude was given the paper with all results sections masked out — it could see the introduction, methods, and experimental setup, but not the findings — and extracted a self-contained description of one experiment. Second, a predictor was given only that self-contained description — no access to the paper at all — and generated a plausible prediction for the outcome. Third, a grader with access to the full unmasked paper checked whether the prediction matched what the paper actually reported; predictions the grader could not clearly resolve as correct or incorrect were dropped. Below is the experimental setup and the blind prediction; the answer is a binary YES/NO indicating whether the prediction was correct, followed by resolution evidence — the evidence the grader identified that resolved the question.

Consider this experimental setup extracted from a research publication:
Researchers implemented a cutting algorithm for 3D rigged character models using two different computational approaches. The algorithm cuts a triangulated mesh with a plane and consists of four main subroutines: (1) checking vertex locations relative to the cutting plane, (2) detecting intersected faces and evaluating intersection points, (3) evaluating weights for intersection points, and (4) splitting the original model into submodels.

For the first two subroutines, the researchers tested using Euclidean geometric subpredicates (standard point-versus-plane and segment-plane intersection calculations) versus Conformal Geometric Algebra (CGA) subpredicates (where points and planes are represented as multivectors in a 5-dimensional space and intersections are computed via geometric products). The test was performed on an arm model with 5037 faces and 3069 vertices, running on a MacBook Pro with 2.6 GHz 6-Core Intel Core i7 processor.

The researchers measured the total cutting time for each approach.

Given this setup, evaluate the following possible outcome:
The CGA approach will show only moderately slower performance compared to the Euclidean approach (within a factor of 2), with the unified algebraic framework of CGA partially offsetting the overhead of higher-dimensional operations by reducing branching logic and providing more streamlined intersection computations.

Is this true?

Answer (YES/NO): YES